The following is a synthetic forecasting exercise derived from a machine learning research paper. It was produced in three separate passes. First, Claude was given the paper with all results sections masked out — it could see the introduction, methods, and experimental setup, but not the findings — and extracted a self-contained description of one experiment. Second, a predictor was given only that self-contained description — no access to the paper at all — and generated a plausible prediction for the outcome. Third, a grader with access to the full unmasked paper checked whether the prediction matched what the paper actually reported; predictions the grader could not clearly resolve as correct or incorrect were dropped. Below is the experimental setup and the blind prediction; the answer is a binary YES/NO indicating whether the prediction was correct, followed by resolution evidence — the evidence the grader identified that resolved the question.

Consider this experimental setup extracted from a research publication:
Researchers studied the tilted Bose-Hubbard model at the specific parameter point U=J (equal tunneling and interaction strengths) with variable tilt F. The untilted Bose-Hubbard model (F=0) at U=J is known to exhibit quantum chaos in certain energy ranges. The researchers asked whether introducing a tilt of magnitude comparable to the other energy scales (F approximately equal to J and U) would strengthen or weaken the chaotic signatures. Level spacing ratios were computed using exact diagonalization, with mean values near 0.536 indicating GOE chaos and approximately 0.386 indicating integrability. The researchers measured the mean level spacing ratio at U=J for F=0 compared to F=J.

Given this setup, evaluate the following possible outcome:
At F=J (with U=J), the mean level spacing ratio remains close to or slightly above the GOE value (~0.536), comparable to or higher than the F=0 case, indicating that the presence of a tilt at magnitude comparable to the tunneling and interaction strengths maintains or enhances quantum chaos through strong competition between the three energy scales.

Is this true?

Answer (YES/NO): YES